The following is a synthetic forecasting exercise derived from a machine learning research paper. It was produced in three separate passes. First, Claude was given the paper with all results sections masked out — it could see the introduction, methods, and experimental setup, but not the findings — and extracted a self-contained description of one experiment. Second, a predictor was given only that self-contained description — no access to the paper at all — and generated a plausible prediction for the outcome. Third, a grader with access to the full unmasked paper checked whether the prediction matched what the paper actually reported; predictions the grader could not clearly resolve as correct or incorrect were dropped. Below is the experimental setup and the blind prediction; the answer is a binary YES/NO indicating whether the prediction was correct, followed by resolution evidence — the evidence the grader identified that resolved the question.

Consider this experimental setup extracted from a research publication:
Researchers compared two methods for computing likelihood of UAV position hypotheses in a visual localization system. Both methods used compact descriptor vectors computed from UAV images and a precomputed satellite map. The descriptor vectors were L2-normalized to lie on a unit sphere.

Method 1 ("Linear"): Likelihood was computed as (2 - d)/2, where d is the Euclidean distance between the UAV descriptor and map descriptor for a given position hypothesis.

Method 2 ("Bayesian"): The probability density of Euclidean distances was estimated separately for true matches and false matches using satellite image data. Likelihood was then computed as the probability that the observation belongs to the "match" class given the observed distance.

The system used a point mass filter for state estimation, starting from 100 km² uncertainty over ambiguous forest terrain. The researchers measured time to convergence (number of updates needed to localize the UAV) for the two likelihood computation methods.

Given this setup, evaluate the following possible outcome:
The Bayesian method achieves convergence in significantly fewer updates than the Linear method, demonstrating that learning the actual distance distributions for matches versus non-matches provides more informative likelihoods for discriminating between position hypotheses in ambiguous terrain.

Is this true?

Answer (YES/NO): YES